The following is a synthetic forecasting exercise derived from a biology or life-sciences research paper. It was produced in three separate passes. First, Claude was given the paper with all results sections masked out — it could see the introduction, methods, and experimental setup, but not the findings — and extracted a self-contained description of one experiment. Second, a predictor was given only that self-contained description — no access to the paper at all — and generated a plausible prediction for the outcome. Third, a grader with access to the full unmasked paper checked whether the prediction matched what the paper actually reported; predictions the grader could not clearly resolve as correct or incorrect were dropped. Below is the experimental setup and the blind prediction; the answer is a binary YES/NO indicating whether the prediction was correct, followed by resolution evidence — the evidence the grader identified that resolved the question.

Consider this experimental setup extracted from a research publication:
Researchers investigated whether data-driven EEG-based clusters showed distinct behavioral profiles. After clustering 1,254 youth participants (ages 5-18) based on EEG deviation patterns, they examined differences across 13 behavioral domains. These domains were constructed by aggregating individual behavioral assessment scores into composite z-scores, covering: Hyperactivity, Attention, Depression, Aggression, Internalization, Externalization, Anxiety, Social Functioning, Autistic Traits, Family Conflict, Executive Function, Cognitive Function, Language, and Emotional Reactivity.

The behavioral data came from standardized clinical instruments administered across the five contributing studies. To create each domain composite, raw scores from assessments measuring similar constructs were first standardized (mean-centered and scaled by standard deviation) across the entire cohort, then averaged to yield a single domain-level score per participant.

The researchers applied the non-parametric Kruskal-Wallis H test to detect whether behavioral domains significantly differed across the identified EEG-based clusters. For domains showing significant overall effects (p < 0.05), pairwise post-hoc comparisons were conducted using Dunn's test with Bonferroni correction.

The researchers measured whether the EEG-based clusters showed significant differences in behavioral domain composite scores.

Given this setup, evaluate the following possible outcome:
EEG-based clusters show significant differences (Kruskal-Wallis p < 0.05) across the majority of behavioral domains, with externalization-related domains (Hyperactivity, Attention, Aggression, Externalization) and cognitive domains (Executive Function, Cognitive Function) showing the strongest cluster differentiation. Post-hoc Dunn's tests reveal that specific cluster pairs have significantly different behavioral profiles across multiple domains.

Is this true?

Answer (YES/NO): NO